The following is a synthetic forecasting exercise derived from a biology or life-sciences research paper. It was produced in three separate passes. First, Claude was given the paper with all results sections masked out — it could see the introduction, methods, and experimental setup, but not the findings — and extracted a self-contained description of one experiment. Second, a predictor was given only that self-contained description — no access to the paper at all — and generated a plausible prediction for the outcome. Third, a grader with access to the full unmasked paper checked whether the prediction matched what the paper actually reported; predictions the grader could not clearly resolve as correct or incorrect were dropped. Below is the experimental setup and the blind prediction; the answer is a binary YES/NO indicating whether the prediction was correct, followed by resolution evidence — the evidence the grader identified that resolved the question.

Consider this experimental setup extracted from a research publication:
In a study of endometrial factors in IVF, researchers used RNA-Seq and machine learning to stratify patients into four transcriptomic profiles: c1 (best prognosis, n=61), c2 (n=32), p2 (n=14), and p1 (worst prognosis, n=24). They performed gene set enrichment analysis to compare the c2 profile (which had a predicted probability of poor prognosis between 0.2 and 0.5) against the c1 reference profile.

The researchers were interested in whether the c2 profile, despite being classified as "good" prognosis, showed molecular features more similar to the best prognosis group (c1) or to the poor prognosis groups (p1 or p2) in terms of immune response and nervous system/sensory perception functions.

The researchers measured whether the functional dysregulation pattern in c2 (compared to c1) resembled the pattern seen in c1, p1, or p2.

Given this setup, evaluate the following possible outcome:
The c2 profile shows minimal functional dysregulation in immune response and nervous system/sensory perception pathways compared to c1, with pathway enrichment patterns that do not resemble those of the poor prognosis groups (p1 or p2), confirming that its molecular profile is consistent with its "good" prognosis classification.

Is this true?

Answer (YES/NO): NO